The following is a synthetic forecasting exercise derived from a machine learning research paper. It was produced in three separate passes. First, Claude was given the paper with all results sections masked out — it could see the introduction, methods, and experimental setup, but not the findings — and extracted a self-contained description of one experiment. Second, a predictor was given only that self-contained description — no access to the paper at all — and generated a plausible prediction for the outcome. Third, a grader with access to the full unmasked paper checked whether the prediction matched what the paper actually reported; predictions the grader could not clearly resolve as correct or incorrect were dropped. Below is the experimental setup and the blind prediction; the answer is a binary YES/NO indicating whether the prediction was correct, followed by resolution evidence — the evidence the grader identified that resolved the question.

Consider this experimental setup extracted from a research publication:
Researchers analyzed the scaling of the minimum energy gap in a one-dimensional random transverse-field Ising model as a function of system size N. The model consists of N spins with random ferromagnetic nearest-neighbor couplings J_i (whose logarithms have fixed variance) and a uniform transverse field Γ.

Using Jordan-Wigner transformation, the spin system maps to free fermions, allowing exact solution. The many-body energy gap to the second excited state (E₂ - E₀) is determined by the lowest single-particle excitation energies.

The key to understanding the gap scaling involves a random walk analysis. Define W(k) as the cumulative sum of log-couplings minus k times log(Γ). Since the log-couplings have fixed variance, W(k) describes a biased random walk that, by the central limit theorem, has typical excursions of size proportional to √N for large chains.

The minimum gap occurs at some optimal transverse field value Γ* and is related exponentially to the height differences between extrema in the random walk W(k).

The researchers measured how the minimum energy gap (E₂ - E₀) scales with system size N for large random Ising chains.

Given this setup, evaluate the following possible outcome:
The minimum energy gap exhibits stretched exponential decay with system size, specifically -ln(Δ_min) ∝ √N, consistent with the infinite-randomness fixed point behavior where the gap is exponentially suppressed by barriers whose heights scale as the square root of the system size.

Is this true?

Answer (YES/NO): YES